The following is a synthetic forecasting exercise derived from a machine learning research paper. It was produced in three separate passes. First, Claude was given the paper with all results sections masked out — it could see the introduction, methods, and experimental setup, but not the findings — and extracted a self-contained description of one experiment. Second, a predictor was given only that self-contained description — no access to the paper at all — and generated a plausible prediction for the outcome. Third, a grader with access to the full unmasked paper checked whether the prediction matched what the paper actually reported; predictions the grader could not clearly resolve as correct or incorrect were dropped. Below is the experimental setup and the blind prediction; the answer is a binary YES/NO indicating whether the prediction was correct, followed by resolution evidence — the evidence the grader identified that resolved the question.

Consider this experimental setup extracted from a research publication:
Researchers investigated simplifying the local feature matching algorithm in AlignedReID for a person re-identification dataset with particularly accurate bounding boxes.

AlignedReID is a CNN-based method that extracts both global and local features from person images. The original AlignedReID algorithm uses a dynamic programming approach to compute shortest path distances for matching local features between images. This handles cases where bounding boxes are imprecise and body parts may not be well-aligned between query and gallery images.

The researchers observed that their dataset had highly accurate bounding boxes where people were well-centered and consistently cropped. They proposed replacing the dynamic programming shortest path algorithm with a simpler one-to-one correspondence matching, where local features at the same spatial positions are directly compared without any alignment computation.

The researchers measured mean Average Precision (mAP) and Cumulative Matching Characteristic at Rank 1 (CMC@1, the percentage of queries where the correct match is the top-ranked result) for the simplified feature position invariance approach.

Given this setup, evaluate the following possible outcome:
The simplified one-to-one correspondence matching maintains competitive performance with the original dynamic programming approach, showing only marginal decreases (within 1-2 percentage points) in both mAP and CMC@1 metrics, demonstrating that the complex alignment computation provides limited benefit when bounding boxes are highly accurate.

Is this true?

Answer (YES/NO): NO